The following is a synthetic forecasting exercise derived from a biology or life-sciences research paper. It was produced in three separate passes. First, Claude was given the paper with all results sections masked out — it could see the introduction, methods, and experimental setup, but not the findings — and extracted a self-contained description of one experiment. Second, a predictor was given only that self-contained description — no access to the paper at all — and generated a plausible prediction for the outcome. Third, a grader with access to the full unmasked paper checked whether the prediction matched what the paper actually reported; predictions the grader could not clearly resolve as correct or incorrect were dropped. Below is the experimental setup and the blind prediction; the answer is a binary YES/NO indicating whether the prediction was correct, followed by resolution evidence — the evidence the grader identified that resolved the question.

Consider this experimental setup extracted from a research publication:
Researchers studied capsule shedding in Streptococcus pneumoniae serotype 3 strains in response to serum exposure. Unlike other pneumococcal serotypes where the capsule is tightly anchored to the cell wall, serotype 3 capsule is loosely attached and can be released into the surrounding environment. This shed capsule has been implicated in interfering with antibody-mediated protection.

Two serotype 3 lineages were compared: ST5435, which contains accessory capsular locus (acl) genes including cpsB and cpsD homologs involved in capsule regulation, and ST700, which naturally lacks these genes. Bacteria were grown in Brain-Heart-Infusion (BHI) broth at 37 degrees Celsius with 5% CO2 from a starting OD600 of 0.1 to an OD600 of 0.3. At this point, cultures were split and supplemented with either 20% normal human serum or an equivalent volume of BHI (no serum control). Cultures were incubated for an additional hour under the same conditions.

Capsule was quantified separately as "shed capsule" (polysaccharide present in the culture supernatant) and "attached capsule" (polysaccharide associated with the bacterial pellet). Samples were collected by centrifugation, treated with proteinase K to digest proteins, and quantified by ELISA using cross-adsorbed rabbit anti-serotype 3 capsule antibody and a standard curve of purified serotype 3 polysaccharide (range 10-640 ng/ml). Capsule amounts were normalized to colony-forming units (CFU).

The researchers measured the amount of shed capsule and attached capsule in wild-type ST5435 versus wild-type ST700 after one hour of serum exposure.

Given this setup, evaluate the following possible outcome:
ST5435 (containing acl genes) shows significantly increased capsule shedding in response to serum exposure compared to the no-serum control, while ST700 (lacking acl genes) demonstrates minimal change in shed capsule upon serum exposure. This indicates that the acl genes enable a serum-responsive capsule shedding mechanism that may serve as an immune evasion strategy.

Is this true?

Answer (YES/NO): NO